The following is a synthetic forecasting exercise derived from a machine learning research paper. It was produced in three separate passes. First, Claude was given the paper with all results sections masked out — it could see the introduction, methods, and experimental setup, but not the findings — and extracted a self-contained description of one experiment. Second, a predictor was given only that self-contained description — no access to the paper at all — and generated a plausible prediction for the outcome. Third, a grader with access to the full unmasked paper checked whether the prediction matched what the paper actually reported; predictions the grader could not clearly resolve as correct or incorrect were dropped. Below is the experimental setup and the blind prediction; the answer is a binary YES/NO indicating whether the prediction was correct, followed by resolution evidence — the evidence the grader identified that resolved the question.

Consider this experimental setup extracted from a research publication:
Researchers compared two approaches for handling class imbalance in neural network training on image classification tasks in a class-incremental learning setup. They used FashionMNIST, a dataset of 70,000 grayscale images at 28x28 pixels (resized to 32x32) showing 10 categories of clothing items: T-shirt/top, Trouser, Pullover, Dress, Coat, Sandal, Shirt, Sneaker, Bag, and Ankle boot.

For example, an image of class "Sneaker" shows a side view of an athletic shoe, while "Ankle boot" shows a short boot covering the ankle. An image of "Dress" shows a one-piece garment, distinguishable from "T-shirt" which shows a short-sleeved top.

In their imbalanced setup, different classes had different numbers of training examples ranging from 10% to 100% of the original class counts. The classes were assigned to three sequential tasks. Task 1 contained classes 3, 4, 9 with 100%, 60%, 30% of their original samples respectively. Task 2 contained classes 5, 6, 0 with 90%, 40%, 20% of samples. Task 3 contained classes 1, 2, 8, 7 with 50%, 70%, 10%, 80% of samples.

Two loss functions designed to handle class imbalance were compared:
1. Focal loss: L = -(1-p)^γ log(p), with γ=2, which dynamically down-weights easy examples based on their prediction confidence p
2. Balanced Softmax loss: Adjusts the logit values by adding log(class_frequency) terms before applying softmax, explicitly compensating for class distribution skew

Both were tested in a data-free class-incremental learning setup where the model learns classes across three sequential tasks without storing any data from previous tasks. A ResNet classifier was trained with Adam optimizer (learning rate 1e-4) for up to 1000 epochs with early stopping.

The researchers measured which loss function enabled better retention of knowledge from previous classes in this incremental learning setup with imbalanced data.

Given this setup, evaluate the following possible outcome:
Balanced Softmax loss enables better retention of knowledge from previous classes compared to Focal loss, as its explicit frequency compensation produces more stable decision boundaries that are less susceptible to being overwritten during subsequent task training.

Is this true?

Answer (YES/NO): NO